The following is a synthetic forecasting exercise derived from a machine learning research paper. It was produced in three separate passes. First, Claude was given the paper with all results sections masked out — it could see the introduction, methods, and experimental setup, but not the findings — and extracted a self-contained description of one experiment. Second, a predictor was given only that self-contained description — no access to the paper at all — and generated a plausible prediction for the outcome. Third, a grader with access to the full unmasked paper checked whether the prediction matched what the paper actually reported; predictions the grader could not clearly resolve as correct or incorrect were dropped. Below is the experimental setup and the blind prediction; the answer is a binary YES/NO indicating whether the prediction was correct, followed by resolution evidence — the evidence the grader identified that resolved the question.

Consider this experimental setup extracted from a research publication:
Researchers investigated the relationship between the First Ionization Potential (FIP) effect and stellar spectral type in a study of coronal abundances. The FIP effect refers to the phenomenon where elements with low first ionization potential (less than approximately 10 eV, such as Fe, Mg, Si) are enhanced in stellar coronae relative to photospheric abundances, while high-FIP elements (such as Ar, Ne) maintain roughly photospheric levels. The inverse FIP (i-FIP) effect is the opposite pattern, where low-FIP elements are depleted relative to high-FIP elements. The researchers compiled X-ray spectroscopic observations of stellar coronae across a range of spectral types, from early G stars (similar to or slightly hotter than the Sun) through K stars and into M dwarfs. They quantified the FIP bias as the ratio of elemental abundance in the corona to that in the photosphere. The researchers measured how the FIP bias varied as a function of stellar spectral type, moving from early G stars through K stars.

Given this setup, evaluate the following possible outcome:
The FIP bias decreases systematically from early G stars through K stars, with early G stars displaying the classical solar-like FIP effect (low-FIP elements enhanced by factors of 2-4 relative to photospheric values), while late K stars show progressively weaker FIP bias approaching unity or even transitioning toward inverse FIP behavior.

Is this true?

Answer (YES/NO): YES